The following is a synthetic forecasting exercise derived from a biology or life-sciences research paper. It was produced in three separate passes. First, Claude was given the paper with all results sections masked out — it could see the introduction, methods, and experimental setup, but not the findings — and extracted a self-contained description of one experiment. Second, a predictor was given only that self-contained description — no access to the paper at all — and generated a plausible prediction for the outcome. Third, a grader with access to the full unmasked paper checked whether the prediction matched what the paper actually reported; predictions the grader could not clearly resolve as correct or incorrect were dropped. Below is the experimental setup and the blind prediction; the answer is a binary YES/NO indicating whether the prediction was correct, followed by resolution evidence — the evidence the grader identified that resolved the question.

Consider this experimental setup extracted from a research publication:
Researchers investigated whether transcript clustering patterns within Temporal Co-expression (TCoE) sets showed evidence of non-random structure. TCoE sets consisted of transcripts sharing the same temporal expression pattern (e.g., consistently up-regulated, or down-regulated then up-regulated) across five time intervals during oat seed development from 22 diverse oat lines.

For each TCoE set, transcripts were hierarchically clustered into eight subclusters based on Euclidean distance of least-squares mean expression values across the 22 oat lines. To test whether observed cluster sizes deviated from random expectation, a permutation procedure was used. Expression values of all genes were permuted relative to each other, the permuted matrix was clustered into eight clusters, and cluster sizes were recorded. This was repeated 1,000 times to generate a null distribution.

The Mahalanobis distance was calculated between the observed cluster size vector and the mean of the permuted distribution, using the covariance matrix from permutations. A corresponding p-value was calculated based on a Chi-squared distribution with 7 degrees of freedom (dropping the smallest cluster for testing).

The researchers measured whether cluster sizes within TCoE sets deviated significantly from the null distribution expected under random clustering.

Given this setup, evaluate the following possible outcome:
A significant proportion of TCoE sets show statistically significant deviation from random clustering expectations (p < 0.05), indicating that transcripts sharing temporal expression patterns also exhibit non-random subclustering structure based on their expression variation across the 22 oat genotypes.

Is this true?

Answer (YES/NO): NO